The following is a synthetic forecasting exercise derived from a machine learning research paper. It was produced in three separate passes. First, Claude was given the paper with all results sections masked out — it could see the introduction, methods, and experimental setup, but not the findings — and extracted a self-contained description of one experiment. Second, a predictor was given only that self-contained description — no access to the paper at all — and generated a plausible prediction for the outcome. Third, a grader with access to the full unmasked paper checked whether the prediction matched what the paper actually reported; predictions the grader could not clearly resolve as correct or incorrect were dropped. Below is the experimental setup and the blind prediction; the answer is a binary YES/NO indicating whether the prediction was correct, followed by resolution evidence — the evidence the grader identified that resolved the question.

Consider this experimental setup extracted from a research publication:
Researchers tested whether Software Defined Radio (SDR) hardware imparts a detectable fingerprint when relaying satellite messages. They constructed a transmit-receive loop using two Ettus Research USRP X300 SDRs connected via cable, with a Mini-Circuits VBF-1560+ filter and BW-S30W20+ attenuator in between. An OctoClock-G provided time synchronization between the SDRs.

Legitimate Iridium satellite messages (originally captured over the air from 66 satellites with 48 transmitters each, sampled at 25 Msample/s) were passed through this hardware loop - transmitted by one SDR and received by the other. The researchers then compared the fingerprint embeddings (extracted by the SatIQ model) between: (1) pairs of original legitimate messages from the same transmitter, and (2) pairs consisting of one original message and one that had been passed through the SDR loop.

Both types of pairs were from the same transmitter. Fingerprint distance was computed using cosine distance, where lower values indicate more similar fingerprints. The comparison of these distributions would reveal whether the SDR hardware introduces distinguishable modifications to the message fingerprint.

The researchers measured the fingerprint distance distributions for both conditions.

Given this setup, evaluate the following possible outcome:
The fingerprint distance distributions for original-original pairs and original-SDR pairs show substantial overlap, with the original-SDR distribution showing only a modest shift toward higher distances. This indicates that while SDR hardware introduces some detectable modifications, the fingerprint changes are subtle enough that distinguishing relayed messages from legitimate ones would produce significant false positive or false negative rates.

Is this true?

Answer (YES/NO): NO